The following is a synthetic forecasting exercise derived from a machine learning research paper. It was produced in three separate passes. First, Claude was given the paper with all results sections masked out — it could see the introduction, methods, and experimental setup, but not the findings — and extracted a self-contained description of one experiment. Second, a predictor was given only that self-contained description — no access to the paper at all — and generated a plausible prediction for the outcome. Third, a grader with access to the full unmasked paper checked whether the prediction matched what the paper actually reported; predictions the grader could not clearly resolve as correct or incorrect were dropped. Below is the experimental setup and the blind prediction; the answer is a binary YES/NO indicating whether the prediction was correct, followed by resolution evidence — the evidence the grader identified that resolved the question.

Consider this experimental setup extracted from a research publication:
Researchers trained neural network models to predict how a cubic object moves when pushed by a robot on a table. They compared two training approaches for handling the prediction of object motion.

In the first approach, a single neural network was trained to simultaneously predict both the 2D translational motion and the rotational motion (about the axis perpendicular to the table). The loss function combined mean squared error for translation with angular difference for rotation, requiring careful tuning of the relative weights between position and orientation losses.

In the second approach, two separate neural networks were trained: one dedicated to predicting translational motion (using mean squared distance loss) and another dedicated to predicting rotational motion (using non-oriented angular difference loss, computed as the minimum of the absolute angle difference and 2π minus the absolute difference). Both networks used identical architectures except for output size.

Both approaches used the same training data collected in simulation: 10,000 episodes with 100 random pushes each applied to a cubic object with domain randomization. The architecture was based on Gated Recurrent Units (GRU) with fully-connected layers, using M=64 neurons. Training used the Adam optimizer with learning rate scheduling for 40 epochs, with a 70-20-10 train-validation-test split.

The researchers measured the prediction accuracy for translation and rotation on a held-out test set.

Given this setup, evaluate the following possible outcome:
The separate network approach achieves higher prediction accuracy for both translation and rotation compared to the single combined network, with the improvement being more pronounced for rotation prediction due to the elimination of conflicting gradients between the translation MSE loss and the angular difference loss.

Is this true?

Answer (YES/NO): NO